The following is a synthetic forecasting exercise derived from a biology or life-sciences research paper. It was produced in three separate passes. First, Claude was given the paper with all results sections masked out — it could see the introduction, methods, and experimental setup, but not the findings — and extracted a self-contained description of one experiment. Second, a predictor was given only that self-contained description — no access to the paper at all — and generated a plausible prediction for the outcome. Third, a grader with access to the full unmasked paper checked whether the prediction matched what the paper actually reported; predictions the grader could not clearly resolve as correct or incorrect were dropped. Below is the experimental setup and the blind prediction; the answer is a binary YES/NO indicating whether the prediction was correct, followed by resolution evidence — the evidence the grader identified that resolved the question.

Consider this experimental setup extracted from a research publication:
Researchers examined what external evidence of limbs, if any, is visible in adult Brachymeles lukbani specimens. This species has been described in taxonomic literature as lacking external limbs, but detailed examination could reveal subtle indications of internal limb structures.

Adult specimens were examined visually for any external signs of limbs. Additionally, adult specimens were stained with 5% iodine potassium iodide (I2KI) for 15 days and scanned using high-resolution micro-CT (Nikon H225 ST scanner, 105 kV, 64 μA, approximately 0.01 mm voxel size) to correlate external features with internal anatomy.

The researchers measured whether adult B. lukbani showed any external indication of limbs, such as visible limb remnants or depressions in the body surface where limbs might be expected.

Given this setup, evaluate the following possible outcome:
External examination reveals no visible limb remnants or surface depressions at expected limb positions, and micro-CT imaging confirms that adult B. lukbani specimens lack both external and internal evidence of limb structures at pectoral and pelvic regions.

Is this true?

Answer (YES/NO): NO